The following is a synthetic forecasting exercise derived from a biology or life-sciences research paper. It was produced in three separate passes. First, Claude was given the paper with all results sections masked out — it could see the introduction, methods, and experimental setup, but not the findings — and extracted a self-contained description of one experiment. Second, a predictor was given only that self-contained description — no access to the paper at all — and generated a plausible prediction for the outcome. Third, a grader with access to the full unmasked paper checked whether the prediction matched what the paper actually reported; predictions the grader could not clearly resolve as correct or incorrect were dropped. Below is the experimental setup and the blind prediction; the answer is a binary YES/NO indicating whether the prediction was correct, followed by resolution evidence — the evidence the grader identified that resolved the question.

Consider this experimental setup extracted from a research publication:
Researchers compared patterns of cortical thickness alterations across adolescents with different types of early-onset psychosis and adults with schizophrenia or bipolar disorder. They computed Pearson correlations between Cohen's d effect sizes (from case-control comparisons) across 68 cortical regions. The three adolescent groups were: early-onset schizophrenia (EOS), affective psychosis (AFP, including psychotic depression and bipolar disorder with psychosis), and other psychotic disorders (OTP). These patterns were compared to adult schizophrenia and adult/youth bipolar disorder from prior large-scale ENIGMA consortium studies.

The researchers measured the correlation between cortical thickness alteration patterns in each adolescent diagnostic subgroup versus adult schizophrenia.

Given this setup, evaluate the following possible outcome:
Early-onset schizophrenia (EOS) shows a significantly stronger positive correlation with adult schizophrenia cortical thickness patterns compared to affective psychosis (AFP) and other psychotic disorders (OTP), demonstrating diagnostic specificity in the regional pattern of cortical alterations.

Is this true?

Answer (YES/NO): NO